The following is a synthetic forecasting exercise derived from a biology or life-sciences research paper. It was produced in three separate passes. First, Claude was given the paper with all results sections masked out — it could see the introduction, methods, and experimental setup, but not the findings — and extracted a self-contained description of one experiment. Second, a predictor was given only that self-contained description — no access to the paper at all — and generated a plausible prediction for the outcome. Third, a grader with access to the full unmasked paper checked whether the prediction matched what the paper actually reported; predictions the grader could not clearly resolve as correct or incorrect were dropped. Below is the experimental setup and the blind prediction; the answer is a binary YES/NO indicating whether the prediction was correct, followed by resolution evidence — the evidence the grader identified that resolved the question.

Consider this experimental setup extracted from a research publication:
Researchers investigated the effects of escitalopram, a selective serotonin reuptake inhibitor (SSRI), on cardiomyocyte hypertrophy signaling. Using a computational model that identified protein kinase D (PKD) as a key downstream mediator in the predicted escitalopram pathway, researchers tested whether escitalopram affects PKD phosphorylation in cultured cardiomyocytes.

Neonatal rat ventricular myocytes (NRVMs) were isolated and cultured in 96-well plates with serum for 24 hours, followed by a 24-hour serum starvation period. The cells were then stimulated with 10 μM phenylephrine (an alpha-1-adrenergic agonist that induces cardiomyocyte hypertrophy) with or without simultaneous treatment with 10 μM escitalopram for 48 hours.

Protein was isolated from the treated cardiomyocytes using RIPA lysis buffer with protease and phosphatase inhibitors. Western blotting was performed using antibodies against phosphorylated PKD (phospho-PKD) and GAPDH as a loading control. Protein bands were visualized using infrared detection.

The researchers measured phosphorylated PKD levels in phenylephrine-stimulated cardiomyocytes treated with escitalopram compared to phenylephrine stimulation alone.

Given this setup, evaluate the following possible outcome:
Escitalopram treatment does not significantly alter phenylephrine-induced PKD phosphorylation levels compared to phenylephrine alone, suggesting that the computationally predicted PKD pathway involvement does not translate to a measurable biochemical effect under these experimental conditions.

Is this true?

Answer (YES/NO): YES